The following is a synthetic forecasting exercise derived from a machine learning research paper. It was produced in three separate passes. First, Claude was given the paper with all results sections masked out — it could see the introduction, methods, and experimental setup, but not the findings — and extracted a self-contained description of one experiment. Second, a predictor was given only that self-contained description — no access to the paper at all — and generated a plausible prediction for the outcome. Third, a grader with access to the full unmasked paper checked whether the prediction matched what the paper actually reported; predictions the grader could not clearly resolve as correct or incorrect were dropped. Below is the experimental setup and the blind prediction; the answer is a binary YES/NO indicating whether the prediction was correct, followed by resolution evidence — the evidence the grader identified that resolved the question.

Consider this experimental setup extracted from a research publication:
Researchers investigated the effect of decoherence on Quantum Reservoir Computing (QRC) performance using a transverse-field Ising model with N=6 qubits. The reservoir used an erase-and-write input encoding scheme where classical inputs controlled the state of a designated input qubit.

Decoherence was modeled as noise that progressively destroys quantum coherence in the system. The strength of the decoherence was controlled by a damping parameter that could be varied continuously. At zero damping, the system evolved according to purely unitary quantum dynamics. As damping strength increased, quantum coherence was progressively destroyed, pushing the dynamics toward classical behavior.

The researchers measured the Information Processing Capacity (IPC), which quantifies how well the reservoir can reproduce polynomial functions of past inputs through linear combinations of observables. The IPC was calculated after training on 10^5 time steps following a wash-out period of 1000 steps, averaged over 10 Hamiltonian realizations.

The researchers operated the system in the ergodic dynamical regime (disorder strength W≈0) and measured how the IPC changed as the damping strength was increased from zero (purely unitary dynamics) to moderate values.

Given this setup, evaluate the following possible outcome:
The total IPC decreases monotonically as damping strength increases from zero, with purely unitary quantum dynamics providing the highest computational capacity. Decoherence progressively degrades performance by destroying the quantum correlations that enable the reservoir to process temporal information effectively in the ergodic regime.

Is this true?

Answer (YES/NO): YES